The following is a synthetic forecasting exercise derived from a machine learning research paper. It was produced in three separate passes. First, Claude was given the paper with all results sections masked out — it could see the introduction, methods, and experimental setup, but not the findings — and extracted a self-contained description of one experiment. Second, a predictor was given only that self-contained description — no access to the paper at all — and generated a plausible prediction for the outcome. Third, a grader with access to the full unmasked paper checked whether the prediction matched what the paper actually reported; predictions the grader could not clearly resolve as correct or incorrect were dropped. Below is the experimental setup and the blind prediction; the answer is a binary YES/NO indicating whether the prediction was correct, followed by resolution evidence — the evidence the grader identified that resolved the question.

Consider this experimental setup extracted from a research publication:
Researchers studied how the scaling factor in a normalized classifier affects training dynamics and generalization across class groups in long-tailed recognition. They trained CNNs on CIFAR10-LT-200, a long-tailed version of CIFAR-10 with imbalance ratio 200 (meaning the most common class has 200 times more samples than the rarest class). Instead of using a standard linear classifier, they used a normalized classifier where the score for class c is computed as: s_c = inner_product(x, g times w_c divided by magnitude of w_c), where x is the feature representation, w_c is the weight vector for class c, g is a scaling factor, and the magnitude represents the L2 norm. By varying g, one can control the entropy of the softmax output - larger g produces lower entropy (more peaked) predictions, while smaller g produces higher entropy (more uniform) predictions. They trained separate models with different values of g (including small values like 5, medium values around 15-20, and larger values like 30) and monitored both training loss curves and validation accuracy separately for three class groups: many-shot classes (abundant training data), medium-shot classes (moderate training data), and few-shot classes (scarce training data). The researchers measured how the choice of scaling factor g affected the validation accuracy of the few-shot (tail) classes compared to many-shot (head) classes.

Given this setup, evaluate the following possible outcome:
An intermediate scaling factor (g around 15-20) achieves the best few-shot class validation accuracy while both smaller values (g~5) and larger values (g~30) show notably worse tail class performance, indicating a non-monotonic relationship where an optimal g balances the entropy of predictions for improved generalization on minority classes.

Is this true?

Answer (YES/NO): NO